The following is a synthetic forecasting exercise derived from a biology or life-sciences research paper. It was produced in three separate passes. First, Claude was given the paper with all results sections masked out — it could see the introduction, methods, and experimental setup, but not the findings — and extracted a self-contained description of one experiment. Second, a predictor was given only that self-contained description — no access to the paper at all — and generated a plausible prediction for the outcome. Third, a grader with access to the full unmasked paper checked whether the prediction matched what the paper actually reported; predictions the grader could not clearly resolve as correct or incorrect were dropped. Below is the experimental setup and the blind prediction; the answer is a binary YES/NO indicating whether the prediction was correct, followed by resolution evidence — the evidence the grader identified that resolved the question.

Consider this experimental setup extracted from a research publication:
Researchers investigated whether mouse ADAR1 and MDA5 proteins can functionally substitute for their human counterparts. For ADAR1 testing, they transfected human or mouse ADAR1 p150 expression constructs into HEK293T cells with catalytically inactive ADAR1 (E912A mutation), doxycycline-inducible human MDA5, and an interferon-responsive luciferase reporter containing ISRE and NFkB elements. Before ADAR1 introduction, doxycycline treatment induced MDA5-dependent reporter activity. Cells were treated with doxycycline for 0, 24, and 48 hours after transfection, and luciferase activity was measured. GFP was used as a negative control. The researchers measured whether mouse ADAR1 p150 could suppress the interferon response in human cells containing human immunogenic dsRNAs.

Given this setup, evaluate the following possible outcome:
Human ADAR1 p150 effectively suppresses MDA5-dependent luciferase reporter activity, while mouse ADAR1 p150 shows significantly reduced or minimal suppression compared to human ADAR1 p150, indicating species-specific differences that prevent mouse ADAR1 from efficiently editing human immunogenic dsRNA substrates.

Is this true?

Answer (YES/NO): NO